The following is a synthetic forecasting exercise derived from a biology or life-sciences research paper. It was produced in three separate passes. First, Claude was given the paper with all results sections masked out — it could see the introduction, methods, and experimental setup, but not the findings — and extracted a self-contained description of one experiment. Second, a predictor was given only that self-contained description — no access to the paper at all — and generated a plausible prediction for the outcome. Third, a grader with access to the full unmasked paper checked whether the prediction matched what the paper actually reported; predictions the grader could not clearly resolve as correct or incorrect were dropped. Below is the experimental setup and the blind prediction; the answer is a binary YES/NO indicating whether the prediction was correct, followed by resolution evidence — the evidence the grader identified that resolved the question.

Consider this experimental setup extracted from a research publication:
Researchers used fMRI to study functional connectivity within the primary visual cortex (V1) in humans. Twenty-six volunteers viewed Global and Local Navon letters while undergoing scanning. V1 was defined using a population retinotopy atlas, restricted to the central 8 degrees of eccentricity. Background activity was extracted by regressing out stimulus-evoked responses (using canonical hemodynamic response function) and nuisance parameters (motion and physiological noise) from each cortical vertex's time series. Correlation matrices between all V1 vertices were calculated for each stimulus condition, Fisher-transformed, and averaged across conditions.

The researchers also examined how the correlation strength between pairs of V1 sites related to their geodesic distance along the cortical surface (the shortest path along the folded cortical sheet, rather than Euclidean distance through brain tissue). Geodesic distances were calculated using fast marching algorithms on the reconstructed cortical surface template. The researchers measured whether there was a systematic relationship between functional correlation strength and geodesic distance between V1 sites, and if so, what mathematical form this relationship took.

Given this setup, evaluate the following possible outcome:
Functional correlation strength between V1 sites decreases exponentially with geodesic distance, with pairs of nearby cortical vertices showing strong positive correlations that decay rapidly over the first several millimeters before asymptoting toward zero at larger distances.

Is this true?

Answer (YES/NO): NO